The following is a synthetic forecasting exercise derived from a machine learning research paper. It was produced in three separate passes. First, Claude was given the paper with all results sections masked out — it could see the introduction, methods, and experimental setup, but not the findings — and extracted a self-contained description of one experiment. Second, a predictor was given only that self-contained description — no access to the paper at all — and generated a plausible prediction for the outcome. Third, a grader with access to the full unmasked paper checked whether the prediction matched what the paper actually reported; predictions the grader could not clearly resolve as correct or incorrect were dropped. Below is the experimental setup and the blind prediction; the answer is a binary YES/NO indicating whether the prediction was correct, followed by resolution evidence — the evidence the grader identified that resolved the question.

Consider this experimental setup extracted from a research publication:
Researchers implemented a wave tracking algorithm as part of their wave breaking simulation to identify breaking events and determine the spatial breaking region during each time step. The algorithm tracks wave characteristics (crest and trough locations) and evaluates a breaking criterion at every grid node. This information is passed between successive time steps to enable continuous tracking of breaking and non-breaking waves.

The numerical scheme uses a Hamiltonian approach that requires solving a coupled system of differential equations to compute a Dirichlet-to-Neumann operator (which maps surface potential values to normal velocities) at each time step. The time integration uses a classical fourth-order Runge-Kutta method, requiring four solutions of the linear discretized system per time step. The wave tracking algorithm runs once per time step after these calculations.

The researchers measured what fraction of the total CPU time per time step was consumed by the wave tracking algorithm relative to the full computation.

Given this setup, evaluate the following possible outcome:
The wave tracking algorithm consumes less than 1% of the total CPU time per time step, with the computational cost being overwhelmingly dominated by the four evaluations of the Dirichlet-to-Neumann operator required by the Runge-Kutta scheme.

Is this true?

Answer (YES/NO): NO